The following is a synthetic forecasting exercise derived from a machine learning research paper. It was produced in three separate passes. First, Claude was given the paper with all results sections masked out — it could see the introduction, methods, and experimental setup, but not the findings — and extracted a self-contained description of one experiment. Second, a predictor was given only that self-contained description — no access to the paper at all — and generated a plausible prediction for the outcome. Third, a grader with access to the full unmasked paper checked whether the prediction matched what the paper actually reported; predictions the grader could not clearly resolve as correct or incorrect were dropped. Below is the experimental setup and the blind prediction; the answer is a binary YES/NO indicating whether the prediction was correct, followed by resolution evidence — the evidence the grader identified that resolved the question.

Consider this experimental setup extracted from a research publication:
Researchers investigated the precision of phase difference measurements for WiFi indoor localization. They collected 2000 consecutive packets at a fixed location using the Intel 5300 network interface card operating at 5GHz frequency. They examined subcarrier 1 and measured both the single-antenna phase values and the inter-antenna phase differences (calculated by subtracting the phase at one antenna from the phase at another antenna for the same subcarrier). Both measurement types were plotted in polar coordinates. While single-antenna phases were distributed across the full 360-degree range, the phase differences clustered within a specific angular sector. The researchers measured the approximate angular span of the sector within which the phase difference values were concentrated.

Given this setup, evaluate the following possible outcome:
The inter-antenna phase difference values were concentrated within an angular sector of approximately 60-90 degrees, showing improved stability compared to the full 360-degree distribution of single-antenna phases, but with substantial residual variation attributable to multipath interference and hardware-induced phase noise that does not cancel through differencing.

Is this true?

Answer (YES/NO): NO